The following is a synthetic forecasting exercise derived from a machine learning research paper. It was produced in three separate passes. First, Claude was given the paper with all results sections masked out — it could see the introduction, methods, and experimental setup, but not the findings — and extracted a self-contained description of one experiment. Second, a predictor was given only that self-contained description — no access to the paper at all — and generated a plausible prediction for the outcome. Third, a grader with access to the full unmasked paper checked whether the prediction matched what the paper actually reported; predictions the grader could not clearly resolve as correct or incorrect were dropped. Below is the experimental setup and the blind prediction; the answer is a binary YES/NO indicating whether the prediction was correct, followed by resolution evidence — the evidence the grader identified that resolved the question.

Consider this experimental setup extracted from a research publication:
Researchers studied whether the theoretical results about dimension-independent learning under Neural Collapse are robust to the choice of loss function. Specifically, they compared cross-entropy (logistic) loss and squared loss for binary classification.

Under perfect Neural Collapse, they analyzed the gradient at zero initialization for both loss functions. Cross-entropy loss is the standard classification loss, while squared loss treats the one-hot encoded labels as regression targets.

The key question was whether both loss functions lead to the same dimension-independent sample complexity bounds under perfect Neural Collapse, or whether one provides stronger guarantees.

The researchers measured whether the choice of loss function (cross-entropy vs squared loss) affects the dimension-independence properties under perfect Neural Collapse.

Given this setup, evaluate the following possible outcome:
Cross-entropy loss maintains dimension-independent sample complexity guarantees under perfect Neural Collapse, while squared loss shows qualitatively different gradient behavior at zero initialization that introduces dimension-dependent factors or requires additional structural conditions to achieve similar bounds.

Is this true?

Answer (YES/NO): NO